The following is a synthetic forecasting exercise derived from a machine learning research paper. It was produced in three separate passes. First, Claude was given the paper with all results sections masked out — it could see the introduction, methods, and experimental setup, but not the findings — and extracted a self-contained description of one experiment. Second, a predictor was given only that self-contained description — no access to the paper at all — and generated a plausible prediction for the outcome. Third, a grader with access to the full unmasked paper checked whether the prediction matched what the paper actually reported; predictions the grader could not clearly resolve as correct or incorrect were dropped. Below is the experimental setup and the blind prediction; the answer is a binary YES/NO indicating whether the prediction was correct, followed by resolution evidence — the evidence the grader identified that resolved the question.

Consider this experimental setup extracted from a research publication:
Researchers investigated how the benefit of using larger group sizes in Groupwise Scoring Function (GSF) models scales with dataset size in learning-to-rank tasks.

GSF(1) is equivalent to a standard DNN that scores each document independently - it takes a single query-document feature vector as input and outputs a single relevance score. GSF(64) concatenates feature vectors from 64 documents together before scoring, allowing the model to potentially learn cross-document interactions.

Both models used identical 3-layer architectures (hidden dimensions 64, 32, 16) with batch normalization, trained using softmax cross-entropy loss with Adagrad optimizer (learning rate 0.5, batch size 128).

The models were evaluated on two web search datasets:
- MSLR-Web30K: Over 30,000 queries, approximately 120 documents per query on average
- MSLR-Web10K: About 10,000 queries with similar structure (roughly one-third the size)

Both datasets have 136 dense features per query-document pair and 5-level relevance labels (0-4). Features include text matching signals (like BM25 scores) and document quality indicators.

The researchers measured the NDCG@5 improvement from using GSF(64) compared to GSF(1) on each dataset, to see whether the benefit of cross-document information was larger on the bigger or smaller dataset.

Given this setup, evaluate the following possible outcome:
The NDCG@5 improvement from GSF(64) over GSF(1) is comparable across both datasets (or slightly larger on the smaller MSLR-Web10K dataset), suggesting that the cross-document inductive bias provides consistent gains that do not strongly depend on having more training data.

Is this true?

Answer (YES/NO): NO